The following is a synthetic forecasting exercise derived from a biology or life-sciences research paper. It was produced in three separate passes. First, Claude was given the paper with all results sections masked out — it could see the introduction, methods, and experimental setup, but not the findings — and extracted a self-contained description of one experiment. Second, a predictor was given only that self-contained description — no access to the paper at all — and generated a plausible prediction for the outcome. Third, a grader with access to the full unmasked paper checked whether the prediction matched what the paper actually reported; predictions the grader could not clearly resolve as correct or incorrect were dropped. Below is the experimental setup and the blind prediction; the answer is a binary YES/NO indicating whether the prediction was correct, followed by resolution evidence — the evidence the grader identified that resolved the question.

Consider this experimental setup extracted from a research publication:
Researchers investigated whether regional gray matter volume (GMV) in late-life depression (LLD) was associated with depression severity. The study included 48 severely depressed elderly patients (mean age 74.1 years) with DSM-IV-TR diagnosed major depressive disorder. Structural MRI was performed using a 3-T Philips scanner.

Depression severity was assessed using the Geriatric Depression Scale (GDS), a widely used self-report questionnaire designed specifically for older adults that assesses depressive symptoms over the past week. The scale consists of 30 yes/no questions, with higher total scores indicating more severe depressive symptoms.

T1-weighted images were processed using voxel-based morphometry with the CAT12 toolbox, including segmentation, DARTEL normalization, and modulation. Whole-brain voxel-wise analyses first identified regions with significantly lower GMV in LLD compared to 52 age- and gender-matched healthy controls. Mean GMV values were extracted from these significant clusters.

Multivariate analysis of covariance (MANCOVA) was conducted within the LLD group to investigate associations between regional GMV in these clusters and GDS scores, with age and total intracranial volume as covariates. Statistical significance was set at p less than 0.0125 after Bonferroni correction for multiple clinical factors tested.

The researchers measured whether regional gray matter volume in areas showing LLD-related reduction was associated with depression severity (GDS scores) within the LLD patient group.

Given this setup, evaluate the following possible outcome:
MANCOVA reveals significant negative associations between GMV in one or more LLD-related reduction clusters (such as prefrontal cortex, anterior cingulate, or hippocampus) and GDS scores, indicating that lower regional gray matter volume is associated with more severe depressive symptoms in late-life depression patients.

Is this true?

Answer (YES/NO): NO